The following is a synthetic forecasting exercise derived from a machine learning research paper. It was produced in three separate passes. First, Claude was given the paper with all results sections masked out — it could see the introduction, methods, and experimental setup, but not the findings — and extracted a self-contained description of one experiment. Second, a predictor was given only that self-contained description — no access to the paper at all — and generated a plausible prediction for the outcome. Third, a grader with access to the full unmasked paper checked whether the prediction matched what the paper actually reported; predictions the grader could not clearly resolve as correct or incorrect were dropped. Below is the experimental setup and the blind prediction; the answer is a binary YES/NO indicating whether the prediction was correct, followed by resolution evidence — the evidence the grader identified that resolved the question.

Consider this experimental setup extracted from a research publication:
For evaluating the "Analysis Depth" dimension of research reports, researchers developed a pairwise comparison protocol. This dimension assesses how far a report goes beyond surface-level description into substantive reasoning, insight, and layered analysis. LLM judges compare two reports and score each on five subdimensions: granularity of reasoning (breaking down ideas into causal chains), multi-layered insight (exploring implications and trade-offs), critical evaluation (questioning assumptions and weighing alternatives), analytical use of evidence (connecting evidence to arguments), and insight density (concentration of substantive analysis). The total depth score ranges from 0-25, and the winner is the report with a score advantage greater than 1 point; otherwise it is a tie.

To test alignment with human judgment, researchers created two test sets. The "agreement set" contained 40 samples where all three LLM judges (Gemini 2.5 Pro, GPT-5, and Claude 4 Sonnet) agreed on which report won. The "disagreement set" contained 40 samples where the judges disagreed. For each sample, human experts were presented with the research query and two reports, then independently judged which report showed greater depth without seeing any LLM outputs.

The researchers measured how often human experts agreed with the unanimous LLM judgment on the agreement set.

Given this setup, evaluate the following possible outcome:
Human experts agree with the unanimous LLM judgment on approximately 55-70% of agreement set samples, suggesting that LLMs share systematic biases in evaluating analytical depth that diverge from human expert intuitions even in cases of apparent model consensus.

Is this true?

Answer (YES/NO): NO